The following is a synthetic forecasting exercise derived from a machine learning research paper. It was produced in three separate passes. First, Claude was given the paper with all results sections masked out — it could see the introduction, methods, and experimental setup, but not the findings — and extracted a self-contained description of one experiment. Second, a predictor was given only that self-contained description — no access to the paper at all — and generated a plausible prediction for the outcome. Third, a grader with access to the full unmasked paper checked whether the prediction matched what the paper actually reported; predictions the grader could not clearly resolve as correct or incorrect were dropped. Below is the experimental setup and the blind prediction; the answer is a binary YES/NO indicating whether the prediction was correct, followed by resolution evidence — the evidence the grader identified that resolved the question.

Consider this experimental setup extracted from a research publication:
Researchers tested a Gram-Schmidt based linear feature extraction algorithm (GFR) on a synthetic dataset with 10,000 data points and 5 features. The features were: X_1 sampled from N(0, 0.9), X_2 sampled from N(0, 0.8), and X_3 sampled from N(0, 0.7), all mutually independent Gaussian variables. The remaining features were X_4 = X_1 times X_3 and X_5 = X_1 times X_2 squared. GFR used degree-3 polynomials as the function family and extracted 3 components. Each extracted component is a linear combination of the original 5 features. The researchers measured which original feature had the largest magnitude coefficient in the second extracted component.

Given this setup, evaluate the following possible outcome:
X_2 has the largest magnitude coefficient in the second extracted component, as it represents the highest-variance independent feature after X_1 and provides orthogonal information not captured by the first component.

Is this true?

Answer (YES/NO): YES